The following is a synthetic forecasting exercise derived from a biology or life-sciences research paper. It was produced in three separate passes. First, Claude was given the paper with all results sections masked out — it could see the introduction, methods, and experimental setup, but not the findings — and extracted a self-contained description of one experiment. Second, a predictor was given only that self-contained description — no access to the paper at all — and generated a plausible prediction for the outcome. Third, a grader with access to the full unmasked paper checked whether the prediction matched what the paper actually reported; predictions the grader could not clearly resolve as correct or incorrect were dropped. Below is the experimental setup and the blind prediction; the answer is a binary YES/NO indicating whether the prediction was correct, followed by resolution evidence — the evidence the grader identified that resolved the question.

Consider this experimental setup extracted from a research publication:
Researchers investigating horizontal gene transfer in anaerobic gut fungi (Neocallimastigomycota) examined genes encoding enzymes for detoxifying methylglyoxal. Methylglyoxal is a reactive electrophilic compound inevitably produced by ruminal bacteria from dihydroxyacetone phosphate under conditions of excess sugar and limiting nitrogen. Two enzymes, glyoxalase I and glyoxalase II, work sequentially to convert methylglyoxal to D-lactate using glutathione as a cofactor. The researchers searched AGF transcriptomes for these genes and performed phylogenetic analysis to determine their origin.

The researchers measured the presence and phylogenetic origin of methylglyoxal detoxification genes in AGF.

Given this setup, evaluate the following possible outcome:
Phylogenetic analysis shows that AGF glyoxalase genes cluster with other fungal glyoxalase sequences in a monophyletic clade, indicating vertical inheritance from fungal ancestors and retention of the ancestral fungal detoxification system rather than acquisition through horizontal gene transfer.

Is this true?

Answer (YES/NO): NO